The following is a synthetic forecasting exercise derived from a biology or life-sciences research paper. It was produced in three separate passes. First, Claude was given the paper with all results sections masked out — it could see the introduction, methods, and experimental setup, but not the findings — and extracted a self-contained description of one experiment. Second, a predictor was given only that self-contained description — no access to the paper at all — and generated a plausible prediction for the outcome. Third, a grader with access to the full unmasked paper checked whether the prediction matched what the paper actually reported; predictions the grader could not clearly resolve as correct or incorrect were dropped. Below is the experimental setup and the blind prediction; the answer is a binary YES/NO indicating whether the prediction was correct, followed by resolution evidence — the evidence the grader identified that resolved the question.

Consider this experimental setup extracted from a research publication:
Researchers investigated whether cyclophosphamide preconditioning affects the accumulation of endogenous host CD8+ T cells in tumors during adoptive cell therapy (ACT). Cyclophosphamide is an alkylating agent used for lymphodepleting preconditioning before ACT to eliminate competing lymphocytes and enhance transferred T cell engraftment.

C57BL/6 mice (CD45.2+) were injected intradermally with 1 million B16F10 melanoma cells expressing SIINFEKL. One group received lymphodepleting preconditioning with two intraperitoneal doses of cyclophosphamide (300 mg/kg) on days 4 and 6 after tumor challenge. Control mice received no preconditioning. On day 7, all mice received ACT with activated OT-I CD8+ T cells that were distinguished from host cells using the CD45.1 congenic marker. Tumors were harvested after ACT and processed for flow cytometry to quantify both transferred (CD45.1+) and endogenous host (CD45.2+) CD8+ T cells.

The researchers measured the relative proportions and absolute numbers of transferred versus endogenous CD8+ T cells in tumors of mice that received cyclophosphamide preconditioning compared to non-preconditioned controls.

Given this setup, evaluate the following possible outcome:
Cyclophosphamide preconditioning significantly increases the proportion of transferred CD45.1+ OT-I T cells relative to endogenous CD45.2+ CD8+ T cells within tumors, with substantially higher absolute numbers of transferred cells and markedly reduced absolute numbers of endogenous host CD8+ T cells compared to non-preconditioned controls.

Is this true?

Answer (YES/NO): YES